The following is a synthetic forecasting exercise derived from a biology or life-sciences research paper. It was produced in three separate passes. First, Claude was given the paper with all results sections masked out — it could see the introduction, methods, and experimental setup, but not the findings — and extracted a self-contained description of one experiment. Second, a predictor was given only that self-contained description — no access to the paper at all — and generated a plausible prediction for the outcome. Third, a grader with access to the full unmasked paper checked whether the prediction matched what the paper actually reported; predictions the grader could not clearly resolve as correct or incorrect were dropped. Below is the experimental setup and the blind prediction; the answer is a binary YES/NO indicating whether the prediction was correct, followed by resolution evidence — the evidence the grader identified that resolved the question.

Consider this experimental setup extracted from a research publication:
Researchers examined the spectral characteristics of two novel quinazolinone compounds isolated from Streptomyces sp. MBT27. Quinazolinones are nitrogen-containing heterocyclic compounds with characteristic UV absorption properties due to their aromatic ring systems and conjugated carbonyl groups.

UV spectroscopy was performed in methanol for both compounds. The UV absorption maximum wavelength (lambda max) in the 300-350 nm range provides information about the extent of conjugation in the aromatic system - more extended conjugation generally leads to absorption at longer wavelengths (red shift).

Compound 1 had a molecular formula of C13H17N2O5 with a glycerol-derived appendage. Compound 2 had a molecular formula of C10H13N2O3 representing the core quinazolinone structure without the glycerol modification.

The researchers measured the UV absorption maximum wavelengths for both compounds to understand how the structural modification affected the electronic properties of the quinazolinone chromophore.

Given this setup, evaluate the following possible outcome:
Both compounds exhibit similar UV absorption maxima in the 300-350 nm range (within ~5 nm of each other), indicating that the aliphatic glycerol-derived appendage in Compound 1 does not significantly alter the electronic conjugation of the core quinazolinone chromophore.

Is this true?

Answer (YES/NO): NO